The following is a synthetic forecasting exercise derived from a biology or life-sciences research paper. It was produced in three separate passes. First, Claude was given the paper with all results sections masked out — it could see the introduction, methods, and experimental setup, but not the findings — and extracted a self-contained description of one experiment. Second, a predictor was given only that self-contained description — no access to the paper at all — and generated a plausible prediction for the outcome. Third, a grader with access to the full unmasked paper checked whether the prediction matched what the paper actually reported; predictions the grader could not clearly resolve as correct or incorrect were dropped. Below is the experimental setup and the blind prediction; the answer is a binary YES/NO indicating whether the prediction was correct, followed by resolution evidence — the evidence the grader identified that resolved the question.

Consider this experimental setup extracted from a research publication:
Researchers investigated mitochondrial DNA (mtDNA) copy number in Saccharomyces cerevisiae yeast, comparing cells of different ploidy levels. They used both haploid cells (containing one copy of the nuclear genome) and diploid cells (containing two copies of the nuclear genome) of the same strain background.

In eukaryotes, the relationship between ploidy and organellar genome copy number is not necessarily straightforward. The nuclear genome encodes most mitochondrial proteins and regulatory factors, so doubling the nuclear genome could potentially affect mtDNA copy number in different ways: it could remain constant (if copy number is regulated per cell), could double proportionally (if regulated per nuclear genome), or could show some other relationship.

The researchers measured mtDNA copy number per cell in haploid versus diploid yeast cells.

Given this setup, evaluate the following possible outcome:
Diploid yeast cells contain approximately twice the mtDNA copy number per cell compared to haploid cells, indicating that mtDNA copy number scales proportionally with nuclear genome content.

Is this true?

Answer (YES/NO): YES